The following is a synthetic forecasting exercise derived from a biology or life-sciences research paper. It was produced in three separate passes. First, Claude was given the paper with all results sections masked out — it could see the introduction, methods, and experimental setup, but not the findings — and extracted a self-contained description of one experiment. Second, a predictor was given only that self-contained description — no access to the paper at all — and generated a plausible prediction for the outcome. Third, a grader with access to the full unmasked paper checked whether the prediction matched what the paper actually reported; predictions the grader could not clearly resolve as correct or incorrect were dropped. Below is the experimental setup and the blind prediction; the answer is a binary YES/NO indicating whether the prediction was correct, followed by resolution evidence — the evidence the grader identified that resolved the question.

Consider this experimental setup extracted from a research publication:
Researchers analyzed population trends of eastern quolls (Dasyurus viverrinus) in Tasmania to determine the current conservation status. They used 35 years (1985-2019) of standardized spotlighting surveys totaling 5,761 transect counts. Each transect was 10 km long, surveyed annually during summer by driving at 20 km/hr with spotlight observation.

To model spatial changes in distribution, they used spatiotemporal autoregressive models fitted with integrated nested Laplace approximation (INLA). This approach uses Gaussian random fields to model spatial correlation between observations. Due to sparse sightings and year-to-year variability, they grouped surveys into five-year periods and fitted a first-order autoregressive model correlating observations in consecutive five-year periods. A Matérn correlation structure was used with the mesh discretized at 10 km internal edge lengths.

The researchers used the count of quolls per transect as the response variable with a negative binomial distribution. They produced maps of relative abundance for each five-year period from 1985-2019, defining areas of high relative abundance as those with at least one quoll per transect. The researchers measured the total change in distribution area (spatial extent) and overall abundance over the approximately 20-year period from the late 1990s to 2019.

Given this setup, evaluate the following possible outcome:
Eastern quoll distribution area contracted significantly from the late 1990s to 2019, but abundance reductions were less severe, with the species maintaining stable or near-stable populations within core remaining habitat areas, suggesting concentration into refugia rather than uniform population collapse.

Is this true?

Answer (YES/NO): NO